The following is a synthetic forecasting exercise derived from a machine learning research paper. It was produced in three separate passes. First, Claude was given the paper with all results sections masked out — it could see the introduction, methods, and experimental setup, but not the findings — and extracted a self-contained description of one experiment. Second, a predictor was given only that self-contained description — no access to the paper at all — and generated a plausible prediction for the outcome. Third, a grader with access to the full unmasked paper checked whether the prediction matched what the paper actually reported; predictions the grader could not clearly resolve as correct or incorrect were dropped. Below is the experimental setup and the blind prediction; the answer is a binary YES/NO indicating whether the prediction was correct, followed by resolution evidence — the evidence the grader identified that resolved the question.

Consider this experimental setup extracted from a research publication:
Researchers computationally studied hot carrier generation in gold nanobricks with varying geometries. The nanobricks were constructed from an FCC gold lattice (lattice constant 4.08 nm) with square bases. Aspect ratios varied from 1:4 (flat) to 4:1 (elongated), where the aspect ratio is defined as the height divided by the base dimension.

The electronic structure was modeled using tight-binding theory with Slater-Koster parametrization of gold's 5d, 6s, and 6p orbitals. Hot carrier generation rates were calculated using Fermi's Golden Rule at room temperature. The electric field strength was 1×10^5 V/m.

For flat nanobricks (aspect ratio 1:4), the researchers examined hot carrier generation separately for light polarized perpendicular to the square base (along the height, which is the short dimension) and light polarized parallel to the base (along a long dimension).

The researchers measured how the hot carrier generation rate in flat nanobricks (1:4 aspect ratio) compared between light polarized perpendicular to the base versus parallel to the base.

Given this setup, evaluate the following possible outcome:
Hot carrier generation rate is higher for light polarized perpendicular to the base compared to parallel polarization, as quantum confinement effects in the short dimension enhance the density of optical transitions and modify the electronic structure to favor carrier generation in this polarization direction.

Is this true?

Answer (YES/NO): NO